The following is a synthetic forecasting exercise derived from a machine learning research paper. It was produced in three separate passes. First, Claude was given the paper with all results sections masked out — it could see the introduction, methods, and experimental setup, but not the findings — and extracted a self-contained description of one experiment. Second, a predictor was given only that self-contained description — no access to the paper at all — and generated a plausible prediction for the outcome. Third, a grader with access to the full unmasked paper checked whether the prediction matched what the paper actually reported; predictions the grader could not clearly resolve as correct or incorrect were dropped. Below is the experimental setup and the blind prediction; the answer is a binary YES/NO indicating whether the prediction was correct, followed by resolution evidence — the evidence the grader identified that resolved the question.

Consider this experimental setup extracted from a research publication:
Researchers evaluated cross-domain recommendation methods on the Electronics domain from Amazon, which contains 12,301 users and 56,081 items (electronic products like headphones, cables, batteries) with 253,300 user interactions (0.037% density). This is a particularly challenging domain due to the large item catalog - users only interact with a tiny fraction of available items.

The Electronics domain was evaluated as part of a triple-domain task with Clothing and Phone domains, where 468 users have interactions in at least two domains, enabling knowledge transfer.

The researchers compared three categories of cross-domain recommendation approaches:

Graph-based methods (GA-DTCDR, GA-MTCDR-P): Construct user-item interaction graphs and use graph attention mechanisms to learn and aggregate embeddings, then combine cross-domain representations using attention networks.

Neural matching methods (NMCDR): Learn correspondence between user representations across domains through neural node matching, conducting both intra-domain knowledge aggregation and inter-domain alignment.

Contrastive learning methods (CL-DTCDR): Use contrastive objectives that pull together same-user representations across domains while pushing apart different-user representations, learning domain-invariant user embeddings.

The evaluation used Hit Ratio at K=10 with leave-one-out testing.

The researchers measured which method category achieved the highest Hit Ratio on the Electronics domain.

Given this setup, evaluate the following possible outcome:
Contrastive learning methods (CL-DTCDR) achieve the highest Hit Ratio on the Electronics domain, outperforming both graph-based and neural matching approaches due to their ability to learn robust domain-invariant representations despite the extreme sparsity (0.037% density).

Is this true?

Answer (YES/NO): NO